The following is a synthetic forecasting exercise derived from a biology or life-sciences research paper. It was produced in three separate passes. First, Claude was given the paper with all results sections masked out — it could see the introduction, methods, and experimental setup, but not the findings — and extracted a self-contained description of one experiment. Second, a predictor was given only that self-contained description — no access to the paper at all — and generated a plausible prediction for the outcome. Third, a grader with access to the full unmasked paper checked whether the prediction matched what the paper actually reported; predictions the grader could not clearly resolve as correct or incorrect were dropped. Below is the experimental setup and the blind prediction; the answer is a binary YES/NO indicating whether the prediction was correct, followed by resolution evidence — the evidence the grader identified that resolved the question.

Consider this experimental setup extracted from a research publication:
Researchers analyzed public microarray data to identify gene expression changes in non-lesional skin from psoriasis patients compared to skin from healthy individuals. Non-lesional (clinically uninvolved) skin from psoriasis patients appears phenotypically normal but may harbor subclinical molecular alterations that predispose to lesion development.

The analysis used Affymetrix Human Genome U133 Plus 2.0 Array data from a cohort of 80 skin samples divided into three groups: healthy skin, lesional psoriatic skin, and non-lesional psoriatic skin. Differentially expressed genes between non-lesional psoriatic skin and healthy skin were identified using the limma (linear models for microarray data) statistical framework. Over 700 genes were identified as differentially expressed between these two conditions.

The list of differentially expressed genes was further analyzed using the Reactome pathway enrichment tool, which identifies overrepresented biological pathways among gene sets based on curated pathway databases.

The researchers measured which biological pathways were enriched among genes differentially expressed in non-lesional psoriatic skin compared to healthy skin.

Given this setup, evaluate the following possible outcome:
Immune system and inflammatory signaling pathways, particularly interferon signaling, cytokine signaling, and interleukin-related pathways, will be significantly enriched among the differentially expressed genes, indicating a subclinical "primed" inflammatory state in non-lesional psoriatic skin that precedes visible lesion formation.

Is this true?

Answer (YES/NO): NO